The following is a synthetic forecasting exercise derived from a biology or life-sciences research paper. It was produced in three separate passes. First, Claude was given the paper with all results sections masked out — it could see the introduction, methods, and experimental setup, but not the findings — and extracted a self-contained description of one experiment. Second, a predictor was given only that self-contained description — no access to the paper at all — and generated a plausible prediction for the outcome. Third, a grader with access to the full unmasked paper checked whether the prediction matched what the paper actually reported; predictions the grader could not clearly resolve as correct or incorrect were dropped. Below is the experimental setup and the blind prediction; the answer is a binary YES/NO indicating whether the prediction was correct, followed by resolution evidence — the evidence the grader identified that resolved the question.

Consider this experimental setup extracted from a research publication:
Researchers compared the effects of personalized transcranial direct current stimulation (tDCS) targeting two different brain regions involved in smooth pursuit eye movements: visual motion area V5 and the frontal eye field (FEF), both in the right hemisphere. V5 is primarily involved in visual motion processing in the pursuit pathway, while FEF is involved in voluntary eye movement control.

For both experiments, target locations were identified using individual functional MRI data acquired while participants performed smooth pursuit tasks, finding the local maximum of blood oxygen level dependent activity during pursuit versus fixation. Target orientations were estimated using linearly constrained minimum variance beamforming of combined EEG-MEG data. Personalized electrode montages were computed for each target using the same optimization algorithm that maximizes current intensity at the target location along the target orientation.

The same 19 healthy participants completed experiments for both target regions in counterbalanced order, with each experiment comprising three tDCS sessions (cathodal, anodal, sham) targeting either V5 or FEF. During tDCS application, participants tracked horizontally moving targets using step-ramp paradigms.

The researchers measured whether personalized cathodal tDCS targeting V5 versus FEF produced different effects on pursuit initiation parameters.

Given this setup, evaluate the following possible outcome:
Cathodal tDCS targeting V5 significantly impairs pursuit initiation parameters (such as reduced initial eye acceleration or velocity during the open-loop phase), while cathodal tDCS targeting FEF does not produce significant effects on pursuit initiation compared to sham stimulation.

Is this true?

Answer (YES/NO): NO